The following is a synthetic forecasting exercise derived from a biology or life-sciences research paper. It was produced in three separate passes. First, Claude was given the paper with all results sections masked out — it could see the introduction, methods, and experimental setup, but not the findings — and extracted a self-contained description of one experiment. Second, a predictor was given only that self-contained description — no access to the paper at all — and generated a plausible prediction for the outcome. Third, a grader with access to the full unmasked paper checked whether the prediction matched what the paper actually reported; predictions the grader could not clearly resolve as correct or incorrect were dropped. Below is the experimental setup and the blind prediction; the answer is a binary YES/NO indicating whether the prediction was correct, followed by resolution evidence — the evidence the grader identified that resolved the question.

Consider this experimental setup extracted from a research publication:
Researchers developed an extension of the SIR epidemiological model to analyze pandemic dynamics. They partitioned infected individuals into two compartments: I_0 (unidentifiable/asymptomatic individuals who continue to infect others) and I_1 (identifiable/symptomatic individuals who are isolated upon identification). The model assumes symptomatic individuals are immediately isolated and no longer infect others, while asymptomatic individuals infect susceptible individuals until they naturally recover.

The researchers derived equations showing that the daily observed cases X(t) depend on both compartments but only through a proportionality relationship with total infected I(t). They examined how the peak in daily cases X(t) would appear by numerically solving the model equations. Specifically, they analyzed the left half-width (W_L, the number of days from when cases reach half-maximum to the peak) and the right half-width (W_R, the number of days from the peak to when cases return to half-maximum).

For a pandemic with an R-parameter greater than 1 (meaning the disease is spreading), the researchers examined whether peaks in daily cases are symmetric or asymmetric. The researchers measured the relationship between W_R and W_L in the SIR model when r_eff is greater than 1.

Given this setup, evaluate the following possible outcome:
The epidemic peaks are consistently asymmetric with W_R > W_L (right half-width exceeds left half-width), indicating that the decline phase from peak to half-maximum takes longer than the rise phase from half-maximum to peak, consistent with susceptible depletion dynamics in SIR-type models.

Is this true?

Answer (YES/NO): YES